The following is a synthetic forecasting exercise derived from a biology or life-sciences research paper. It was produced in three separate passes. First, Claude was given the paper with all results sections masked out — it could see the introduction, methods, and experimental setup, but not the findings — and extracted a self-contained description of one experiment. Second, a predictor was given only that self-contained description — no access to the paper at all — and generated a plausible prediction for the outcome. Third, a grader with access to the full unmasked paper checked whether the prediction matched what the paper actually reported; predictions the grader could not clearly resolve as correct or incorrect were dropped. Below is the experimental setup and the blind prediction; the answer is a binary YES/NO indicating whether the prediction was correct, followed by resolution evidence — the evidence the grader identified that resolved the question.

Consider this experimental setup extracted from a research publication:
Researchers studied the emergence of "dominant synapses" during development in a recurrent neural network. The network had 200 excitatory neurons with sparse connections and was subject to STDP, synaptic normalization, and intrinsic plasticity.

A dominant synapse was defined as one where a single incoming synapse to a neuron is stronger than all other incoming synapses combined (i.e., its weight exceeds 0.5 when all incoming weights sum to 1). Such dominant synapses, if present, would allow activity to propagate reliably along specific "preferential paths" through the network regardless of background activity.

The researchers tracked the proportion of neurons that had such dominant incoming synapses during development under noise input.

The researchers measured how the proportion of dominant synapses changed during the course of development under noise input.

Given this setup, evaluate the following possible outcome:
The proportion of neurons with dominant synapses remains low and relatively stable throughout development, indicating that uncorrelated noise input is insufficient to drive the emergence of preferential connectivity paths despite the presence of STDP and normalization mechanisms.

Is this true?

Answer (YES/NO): NO